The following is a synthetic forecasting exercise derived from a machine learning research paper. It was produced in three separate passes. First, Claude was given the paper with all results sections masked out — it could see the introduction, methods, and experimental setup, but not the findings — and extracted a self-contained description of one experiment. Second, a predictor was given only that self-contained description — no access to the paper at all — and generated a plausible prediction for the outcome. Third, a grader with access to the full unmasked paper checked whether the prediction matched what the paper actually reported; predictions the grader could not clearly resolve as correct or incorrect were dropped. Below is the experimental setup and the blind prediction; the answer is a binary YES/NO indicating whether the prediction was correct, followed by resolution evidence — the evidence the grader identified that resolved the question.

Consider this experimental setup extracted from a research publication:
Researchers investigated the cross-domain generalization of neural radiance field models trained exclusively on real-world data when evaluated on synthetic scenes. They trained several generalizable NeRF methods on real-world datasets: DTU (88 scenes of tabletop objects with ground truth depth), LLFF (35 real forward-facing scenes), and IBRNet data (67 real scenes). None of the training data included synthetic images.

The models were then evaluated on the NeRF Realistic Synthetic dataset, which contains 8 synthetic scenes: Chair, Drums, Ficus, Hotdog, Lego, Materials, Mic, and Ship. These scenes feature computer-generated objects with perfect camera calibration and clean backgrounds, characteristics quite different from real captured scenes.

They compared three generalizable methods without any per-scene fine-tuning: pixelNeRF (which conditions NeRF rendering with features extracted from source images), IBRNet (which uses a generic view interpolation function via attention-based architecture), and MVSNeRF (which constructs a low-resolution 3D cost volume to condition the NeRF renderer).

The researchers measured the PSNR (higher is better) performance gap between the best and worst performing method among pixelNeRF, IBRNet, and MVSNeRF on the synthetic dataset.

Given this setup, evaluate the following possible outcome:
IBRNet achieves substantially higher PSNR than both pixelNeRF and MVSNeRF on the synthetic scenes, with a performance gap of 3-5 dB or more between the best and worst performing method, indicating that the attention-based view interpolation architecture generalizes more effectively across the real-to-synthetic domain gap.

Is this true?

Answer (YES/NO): NO